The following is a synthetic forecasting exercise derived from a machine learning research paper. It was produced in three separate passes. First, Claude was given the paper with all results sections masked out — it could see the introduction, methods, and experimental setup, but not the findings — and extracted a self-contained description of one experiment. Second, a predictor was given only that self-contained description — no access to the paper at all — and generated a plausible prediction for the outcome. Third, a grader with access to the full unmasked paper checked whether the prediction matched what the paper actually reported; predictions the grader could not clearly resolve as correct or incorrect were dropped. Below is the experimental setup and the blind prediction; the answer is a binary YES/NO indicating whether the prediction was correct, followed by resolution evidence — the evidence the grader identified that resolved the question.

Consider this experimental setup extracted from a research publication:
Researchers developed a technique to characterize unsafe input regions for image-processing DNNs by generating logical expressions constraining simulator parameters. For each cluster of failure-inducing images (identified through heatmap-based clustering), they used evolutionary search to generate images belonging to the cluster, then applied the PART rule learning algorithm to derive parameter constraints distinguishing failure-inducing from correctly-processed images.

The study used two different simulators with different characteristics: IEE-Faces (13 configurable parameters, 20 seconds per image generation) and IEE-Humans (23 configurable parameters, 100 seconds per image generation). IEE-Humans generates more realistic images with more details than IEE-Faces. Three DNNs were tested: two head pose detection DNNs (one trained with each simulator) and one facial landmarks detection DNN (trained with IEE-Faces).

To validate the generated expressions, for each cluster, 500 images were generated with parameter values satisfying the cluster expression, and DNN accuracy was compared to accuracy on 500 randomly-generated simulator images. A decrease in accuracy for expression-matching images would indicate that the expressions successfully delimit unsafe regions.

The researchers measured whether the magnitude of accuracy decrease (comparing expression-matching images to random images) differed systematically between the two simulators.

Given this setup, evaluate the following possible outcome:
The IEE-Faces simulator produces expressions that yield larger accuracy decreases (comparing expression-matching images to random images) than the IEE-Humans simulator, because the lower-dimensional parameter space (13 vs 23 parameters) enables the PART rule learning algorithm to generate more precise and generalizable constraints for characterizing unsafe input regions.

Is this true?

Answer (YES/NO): YES